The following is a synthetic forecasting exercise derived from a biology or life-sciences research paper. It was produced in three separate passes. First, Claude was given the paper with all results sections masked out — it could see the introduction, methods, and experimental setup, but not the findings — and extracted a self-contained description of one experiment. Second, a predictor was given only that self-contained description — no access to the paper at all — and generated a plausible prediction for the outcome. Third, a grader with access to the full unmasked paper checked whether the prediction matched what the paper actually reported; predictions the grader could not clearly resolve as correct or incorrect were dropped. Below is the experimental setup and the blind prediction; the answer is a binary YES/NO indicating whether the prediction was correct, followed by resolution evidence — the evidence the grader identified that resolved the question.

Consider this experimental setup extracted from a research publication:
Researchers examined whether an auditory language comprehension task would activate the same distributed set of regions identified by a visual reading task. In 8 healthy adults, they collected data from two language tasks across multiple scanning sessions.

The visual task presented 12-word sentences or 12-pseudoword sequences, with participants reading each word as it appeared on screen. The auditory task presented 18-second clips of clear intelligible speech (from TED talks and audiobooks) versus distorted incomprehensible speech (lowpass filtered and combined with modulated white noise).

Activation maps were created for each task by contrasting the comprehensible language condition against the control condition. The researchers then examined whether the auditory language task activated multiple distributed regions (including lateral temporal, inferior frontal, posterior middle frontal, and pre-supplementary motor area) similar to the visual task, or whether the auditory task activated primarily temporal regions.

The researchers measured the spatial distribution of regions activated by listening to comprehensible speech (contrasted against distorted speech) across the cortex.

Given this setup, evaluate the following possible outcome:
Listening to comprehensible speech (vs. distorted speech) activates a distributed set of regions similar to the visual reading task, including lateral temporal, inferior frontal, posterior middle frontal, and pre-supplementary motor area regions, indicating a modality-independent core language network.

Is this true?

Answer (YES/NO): YES